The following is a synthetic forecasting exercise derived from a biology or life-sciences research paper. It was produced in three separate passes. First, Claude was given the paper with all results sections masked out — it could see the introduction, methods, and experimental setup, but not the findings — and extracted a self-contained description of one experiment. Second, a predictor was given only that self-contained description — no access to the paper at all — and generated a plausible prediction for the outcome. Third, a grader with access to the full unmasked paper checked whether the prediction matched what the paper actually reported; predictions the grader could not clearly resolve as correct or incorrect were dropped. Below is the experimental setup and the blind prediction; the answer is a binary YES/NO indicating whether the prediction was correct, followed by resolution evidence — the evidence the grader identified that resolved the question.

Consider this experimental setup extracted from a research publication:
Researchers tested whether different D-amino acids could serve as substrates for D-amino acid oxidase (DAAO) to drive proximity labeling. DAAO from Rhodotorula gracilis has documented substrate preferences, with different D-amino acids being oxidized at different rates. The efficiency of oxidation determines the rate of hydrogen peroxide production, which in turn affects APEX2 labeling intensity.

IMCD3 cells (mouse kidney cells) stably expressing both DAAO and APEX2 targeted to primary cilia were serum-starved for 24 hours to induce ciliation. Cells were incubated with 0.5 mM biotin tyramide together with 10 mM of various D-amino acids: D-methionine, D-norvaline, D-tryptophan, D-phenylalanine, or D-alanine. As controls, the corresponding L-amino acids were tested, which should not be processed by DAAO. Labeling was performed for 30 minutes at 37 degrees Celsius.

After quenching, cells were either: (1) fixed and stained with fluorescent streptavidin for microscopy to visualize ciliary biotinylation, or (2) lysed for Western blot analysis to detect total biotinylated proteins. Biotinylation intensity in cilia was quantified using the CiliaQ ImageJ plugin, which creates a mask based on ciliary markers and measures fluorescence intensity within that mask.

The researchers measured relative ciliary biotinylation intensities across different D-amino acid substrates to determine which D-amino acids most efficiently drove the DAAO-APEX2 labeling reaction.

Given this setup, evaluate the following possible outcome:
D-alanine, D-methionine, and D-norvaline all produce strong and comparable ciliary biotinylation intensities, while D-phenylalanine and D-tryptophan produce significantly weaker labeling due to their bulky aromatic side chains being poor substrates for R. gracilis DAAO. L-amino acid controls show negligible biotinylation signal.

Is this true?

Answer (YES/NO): NO